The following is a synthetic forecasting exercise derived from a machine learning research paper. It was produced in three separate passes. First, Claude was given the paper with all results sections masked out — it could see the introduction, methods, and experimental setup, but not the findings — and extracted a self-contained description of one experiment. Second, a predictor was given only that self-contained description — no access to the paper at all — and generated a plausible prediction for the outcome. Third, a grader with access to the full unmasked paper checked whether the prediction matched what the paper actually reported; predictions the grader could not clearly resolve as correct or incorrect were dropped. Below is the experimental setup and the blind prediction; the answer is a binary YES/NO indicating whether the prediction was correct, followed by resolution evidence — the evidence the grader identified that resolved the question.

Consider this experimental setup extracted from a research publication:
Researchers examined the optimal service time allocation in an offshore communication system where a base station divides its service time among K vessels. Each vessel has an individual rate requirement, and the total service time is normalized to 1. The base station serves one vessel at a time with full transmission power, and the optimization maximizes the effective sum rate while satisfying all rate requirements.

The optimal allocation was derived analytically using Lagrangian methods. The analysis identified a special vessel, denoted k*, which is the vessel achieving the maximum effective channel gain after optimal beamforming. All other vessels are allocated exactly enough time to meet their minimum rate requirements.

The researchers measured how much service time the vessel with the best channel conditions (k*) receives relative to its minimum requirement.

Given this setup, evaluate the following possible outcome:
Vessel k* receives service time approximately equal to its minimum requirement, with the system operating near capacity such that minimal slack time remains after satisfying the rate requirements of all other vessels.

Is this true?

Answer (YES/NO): NO